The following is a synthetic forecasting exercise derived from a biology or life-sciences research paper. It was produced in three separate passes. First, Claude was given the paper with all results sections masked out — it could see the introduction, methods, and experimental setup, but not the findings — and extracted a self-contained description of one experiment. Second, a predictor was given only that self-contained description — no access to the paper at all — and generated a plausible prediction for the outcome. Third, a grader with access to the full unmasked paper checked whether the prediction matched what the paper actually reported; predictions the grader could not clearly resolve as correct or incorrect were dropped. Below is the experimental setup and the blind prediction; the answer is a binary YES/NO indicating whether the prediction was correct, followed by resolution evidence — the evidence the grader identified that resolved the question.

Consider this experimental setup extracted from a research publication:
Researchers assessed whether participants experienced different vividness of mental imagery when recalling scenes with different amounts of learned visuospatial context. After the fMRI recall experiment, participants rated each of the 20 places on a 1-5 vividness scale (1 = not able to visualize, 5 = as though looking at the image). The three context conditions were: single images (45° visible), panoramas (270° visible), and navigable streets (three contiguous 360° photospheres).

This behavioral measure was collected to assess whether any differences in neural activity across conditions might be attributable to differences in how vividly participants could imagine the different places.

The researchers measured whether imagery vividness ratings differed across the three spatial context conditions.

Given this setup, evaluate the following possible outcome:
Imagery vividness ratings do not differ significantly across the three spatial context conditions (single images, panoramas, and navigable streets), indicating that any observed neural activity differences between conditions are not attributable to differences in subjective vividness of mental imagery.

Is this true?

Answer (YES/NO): YES